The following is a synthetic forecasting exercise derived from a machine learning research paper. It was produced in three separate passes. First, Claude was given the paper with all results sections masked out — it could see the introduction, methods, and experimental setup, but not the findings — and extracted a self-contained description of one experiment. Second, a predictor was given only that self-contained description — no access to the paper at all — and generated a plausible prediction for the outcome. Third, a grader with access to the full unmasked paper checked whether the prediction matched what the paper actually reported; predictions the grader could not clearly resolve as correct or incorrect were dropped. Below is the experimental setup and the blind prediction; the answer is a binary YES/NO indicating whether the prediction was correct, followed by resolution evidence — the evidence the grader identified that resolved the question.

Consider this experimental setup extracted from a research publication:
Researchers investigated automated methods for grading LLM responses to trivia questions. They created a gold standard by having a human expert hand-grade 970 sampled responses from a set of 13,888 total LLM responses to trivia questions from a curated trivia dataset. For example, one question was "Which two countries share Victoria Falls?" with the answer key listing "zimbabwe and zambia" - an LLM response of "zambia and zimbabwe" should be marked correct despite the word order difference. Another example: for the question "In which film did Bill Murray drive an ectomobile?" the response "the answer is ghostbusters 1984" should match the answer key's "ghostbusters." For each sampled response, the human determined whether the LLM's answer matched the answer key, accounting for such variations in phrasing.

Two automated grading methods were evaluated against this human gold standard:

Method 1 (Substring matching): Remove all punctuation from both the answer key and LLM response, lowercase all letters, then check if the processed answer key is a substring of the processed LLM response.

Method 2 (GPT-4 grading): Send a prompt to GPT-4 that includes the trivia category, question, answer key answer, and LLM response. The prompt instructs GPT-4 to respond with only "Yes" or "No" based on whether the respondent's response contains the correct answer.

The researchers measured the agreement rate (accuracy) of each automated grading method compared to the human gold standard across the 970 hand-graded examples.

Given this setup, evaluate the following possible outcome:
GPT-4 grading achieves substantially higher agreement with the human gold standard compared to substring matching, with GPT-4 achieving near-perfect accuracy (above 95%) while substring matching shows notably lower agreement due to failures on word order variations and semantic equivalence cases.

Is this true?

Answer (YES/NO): NO